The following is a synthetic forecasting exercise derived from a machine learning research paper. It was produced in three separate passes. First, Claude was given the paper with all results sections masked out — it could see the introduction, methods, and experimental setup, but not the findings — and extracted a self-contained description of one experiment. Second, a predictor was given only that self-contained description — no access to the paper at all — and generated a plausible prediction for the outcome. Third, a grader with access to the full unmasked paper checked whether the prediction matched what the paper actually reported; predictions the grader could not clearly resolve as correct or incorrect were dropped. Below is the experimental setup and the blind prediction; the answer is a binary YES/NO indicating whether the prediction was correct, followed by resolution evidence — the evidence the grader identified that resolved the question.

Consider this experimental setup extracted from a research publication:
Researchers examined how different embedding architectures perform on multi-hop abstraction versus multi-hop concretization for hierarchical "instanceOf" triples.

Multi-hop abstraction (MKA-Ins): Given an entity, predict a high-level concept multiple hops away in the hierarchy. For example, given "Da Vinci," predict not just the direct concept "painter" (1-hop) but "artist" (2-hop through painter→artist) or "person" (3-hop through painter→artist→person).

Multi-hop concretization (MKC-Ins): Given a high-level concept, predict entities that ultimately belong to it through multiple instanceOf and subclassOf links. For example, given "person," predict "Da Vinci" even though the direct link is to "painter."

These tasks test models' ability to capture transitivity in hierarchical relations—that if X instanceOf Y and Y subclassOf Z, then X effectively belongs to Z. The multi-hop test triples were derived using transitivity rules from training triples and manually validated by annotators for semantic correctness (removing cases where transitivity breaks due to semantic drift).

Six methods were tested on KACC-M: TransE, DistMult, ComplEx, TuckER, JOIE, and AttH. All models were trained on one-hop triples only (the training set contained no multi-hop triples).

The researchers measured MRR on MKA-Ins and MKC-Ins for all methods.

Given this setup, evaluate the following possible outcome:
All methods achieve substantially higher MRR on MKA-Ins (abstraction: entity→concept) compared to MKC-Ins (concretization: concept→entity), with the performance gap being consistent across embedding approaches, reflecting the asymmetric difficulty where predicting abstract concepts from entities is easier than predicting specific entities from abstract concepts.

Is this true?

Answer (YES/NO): YES